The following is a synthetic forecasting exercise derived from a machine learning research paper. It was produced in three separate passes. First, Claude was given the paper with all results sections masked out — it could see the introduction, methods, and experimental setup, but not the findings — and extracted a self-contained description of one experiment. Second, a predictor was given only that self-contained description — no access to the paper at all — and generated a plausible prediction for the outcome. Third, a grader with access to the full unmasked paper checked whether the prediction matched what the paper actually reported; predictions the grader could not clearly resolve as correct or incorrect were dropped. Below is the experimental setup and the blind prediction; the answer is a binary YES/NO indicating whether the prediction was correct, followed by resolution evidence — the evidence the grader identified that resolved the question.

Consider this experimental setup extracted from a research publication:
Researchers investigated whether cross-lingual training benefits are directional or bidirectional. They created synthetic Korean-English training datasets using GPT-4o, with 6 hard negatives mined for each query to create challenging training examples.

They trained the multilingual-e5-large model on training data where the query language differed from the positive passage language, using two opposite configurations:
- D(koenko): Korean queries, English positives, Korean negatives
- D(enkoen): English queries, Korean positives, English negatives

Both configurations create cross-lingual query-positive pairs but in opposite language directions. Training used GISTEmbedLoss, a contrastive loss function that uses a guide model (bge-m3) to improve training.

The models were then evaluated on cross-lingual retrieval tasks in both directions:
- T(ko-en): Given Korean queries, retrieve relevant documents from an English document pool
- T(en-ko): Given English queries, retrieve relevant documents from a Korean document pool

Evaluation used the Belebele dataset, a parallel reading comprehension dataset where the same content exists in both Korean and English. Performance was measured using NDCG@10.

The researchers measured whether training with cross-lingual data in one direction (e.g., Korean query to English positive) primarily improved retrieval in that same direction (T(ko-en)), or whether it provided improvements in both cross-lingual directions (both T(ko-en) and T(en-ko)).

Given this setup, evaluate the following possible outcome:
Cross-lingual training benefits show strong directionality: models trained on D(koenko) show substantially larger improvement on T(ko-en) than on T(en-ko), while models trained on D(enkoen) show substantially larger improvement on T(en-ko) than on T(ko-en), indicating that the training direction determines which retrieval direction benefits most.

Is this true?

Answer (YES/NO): YES